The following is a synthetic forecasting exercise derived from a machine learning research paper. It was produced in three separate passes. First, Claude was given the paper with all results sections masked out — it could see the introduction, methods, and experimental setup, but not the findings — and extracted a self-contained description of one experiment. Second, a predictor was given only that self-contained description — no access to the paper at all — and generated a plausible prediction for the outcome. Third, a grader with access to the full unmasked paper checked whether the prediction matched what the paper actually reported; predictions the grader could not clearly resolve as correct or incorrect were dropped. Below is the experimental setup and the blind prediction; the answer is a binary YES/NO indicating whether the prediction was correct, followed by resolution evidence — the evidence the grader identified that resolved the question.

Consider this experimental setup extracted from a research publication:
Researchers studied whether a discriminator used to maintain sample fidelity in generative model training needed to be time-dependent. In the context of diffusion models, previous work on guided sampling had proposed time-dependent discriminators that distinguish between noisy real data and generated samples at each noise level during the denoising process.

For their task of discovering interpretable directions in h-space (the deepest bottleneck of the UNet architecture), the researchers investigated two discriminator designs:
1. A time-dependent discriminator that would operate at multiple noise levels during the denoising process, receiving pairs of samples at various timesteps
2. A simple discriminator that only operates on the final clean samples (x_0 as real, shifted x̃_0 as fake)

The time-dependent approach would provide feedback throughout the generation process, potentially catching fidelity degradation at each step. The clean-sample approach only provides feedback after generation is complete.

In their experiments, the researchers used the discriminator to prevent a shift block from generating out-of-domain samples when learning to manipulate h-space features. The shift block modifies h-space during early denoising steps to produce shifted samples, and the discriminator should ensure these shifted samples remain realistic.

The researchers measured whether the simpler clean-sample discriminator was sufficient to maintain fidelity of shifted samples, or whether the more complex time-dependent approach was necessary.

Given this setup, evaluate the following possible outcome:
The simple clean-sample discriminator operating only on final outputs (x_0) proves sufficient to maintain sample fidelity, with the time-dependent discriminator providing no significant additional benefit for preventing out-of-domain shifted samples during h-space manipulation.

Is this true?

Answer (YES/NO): YES